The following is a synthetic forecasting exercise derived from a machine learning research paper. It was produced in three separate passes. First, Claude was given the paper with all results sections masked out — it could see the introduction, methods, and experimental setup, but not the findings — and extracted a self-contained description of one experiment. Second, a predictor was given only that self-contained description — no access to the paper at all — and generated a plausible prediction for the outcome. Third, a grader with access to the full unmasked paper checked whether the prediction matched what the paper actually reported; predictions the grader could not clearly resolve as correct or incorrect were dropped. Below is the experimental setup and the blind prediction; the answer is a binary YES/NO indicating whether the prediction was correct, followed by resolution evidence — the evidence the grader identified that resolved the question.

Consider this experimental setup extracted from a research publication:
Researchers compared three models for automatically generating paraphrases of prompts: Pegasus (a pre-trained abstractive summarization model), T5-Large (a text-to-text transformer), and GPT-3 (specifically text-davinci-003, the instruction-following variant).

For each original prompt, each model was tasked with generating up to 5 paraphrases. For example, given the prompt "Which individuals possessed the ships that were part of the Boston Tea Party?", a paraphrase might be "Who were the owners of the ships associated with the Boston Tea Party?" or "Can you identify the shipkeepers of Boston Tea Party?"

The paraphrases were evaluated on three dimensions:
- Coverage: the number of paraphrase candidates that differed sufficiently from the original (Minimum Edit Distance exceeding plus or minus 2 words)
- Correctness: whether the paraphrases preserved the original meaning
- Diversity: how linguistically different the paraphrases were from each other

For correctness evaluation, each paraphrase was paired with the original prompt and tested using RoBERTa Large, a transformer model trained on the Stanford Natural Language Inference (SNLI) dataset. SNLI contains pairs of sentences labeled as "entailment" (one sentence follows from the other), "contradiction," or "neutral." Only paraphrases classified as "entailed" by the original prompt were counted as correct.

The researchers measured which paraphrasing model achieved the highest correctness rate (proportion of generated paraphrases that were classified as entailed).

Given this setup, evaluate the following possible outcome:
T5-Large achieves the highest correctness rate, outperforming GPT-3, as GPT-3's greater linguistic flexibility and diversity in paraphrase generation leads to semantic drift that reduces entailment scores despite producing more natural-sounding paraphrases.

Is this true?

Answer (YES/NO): NO